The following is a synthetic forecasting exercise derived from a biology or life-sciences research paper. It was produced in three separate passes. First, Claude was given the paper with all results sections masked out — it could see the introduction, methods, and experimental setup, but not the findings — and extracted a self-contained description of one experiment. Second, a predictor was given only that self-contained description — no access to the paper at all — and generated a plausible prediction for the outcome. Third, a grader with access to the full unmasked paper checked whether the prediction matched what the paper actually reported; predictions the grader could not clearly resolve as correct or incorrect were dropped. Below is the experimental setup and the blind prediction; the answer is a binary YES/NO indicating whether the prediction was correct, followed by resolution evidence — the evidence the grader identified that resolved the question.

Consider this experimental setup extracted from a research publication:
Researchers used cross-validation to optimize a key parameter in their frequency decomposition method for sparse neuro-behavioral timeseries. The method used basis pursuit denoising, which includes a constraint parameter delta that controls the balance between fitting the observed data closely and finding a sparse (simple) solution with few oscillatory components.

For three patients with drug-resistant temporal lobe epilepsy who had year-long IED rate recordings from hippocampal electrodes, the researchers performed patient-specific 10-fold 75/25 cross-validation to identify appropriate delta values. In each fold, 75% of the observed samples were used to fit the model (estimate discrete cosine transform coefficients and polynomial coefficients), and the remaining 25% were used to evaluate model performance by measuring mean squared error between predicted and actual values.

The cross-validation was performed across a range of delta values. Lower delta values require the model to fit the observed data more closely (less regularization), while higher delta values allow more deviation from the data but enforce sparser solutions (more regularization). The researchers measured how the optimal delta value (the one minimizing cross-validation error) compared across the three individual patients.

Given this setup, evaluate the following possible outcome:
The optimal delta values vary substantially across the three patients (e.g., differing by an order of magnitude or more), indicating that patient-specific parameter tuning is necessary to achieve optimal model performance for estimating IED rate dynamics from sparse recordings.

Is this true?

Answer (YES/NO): NO